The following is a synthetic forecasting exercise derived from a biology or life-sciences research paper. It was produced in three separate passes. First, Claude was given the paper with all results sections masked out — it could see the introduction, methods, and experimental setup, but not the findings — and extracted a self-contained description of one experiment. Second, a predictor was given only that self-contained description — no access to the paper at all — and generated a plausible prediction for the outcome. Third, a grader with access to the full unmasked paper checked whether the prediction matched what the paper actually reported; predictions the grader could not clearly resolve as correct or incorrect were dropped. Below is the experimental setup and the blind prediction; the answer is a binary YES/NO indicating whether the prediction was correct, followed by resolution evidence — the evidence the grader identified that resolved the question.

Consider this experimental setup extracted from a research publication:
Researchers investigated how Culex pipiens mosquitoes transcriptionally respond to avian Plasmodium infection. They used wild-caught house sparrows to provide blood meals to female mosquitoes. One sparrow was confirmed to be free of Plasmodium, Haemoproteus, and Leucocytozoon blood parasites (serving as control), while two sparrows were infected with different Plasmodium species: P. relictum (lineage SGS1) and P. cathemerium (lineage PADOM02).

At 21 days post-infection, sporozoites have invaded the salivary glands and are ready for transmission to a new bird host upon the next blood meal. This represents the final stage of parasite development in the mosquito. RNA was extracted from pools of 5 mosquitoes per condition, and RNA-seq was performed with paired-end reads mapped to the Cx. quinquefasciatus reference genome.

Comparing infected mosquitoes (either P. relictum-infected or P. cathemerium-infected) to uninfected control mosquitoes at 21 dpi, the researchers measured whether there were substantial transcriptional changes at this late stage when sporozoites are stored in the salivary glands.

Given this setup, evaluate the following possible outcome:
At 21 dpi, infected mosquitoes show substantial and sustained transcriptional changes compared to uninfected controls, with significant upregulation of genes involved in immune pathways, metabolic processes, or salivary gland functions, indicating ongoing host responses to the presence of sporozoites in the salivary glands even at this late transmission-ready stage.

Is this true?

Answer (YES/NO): NO